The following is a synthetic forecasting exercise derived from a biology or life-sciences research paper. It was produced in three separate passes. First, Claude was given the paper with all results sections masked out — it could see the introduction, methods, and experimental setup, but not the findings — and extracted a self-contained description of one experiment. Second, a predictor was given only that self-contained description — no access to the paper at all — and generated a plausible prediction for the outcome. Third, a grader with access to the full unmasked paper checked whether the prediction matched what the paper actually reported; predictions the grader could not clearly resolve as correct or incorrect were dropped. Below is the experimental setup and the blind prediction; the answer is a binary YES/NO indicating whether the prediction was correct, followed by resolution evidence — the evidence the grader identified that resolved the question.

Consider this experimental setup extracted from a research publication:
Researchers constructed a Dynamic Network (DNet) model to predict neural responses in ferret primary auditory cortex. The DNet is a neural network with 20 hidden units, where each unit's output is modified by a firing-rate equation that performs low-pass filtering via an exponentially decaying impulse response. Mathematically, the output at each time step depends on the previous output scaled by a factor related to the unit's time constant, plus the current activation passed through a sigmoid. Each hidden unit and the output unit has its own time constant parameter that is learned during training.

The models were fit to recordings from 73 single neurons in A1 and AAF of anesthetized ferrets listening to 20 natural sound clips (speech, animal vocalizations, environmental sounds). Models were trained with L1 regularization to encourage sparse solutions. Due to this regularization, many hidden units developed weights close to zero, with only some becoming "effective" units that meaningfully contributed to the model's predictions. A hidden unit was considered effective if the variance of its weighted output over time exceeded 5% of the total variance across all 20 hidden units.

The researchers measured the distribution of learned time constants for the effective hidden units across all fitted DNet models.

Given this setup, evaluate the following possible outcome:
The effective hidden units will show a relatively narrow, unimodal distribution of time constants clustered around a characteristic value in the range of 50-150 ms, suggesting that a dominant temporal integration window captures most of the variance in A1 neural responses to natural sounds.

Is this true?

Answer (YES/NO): NO